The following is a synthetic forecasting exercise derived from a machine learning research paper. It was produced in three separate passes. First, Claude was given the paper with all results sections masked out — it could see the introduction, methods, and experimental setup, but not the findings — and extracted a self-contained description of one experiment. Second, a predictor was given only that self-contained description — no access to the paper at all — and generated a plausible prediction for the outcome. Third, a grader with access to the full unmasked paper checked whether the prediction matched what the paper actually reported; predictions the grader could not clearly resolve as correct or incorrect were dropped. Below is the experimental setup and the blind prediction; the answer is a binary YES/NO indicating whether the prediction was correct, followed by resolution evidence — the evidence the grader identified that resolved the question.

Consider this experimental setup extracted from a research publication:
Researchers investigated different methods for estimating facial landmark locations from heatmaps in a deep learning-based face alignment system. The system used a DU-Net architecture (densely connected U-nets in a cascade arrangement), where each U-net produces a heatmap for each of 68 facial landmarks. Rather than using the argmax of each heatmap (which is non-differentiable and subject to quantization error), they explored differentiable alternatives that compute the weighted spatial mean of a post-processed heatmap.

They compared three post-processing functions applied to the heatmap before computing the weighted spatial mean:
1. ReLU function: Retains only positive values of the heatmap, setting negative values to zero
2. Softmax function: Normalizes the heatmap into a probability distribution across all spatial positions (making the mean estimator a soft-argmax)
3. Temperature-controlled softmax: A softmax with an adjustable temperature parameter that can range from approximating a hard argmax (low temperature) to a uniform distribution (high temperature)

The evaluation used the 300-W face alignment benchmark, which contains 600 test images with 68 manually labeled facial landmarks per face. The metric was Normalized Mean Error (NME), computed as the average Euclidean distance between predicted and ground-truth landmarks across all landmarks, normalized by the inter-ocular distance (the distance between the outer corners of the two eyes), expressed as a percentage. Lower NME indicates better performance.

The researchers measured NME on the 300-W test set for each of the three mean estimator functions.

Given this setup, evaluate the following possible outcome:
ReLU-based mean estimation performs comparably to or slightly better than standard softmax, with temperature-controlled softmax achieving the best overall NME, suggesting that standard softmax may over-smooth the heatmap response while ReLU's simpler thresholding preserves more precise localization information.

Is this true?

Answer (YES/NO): NO